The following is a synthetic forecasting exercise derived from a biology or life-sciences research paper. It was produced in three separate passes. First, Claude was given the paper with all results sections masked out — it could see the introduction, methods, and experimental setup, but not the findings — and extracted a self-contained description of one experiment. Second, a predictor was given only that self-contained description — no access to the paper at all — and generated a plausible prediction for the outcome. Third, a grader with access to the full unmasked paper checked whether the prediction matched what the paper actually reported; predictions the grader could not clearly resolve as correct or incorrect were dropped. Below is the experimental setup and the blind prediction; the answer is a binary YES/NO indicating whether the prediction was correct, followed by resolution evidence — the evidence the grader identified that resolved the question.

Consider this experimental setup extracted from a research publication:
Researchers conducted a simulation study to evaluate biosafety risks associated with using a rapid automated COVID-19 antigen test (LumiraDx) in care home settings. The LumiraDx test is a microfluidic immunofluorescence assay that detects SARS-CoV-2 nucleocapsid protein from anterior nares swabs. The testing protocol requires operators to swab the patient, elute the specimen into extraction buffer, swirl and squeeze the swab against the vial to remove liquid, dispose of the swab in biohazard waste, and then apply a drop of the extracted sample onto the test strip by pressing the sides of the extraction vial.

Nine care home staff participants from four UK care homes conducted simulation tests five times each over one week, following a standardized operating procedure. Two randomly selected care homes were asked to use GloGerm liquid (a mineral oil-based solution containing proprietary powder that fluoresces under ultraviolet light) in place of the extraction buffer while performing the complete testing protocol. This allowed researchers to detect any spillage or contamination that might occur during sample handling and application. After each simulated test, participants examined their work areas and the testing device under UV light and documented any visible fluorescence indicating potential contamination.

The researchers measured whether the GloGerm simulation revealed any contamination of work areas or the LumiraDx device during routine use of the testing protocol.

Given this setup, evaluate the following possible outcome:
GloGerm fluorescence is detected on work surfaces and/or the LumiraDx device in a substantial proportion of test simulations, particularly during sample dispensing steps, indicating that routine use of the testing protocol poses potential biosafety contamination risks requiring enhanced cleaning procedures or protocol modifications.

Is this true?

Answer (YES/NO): YES